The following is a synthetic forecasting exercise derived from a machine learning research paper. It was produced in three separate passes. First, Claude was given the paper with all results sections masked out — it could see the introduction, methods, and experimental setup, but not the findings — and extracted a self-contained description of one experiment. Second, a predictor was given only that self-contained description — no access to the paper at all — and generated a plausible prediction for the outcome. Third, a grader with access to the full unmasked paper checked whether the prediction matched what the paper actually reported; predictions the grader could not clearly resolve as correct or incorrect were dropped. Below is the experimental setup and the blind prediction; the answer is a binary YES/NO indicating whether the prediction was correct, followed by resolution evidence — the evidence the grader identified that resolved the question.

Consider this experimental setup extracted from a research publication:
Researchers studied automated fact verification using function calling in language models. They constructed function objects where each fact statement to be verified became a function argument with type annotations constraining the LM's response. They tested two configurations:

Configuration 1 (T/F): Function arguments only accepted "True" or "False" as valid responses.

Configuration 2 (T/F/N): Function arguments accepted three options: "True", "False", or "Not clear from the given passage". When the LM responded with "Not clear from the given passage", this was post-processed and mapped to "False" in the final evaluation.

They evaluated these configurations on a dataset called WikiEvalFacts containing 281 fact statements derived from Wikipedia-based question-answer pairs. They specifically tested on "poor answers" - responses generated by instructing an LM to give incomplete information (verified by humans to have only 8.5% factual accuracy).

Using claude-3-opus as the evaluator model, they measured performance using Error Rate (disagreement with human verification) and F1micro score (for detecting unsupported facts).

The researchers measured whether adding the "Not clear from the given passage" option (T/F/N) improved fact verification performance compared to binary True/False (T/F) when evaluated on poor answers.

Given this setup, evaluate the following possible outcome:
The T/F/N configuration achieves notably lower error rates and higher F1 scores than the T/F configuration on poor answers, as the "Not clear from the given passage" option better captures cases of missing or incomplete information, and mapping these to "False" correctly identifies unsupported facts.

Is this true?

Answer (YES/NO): YES